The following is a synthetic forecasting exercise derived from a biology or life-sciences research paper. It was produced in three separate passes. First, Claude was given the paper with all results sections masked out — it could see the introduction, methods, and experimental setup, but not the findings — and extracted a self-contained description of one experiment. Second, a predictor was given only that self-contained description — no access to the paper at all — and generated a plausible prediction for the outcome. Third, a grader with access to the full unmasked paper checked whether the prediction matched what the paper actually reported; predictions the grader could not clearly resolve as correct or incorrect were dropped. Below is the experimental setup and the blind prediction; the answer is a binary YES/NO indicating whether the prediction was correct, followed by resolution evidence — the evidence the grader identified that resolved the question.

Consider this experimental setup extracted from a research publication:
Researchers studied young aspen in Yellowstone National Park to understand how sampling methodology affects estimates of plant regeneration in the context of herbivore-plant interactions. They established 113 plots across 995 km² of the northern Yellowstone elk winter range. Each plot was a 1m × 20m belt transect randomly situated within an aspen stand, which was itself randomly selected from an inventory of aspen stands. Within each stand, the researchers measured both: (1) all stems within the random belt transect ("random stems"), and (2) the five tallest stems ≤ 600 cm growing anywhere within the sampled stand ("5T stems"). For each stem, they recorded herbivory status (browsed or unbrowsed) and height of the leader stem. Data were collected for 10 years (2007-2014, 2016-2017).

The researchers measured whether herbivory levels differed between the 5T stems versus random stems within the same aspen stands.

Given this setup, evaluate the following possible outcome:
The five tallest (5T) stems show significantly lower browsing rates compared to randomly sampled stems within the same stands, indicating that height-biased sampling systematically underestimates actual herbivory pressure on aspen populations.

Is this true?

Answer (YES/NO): YES